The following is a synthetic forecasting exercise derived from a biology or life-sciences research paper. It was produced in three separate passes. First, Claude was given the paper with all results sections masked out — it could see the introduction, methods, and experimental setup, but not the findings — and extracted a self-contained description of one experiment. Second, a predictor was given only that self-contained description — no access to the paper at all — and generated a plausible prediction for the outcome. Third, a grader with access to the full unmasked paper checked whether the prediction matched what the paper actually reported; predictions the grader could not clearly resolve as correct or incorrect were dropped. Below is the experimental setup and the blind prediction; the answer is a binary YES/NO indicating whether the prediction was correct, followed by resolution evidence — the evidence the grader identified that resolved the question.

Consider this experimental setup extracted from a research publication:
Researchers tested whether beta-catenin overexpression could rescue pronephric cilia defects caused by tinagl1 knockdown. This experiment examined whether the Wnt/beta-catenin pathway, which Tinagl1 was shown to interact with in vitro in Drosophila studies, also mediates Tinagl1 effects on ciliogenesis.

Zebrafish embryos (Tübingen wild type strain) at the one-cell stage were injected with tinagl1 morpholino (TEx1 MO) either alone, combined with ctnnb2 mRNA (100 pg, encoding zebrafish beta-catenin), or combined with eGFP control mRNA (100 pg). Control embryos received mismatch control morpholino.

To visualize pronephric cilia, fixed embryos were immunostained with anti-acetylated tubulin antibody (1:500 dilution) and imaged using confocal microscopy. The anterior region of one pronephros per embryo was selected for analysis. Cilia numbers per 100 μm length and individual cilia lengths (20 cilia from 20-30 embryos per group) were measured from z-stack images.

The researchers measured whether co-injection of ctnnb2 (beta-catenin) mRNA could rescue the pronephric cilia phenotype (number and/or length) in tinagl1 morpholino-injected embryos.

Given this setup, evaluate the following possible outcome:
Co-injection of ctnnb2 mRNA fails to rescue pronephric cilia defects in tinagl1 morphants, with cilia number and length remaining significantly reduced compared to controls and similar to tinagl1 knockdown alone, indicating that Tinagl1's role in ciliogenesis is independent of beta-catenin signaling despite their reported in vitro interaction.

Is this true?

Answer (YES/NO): NO